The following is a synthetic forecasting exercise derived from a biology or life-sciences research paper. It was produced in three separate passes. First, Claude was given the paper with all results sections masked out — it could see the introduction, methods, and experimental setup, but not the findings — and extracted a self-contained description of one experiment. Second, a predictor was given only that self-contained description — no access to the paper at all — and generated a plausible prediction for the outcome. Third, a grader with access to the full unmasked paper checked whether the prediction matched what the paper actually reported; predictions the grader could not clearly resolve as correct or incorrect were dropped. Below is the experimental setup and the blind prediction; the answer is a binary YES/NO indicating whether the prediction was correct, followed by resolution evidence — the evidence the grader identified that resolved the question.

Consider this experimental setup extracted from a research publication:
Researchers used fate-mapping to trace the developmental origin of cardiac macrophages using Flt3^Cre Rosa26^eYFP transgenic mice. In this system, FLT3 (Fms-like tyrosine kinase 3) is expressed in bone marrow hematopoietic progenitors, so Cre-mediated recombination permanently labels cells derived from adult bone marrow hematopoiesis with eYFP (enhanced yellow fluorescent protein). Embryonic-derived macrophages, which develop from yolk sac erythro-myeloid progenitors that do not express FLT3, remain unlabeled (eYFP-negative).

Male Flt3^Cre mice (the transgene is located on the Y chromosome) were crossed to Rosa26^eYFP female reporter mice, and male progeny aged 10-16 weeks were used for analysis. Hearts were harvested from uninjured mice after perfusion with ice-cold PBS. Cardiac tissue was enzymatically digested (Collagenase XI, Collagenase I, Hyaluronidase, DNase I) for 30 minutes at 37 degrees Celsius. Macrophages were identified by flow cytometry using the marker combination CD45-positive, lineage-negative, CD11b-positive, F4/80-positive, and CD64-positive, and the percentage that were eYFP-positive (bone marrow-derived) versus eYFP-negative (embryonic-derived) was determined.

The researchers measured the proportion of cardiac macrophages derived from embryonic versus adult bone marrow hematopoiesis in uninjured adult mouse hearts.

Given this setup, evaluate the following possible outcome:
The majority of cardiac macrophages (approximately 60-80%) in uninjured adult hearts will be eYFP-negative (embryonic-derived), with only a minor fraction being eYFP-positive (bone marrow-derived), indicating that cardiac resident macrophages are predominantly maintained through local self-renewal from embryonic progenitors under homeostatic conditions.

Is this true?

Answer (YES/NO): YES